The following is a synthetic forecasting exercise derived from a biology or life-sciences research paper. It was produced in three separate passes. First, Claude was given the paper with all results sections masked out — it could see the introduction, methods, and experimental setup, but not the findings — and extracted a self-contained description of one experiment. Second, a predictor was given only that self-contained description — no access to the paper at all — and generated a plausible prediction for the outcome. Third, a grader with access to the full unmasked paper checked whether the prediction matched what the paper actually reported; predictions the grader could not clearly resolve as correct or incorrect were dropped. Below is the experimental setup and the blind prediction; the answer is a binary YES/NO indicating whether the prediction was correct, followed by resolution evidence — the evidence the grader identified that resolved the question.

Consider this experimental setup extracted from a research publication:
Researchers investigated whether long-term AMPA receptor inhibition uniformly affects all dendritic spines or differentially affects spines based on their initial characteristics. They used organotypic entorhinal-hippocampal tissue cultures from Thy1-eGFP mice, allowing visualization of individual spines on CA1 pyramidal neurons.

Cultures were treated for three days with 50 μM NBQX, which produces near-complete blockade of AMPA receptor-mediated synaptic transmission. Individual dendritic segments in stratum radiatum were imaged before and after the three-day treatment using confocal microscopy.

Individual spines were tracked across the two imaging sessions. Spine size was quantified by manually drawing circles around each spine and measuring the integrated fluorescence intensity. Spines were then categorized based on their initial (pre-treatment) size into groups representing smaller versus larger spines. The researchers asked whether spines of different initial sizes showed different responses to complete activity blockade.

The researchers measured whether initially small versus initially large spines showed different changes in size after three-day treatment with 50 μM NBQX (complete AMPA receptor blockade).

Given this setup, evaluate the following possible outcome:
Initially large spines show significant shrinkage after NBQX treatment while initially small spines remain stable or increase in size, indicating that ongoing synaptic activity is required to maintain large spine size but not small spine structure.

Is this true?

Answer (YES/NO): NO